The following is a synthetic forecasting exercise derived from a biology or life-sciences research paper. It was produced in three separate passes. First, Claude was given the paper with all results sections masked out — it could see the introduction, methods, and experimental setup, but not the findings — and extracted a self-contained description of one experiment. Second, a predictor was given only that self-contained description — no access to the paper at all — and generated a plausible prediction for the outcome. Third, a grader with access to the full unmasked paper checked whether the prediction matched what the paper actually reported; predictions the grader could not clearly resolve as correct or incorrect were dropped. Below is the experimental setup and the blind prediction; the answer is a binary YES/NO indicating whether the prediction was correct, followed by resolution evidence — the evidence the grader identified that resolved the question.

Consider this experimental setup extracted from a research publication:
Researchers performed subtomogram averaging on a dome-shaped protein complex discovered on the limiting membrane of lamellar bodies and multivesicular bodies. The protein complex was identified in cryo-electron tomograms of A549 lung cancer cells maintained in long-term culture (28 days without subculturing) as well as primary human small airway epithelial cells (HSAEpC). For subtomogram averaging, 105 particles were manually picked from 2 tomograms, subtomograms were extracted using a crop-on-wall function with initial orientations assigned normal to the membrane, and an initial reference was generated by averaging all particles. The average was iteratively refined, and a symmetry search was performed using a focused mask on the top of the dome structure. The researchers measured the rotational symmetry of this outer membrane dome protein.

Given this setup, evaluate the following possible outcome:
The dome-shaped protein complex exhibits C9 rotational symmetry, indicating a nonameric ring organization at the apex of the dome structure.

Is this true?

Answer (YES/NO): NO